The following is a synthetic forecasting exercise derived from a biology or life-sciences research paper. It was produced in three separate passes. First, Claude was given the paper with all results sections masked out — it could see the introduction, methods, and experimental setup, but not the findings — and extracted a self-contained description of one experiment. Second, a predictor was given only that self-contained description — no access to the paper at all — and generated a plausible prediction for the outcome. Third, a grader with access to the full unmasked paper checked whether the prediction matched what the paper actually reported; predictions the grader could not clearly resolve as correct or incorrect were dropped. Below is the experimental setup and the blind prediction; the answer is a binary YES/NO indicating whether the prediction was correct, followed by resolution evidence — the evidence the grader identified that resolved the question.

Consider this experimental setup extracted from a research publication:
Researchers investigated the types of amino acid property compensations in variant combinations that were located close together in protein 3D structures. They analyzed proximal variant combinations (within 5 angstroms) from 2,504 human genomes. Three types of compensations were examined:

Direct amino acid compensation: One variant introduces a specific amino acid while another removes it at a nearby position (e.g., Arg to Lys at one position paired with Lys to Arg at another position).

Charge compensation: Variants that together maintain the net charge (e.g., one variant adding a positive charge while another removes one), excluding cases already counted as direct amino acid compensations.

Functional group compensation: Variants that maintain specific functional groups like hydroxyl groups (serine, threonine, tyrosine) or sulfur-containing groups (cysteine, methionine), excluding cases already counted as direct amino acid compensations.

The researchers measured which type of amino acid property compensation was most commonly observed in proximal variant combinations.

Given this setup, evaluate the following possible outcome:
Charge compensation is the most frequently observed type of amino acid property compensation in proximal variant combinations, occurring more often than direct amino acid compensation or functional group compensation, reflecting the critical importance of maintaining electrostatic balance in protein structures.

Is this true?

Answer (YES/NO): NO